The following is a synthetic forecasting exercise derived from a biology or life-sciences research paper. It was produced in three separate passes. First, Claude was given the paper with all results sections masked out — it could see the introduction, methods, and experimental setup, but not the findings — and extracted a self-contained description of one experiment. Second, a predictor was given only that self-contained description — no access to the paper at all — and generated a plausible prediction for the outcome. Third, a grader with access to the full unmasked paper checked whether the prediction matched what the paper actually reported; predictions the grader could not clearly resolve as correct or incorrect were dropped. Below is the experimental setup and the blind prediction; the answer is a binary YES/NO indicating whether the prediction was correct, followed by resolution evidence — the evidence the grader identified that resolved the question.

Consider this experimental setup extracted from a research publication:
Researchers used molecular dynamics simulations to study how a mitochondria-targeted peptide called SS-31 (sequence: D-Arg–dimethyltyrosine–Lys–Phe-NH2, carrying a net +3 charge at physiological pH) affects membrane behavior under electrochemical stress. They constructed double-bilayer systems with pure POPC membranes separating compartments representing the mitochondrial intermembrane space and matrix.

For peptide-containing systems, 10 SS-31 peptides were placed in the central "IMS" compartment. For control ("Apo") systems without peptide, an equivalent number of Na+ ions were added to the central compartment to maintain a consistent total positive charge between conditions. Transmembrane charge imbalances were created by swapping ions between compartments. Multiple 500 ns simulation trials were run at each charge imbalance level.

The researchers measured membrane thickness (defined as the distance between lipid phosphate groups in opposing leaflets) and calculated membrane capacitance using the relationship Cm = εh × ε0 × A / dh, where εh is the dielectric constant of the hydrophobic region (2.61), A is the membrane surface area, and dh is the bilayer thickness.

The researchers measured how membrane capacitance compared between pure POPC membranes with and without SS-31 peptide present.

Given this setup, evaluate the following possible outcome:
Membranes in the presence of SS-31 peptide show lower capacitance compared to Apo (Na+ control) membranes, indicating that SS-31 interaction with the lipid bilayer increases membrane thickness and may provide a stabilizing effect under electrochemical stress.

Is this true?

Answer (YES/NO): NO